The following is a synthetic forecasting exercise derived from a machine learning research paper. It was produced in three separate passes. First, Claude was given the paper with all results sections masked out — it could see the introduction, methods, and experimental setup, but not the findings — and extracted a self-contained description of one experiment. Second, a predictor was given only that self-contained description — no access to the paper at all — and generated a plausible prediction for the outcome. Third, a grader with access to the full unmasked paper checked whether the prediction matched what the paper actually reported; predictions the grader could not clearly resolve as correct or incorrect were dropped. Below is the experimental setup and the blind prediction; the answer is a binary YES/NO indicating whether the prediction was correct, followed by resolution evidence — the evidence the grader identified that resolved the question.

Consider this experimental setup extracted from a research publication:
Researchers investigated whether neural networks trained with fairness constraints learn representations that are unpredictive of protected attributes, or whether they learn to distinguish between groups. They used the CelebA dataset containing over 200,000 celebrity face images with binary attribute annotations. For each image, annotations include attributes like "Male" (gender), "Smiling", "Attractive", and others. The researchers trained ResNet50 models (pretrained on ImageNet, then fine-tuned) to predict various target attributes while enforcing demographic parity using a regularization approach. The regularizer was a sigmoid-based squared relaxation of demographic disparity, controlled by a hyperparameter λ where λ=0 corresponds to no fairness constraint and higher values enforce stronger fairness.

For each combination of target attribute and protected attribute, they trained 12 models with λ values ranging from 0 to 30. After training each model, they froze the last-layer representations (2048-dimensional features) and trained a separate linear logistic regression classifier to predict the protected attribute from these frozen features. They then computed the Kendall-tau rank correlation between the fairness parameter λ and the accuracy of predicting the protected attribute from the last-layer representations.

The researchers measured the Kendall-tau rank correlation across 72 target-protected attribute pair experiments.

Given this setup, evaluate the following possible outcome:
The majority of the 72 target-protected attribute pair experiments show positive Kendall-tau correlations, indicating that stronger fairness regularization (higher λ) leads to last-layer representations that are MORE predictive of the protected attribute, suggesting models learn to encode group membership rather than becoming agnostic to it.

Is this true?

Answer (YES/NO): YES